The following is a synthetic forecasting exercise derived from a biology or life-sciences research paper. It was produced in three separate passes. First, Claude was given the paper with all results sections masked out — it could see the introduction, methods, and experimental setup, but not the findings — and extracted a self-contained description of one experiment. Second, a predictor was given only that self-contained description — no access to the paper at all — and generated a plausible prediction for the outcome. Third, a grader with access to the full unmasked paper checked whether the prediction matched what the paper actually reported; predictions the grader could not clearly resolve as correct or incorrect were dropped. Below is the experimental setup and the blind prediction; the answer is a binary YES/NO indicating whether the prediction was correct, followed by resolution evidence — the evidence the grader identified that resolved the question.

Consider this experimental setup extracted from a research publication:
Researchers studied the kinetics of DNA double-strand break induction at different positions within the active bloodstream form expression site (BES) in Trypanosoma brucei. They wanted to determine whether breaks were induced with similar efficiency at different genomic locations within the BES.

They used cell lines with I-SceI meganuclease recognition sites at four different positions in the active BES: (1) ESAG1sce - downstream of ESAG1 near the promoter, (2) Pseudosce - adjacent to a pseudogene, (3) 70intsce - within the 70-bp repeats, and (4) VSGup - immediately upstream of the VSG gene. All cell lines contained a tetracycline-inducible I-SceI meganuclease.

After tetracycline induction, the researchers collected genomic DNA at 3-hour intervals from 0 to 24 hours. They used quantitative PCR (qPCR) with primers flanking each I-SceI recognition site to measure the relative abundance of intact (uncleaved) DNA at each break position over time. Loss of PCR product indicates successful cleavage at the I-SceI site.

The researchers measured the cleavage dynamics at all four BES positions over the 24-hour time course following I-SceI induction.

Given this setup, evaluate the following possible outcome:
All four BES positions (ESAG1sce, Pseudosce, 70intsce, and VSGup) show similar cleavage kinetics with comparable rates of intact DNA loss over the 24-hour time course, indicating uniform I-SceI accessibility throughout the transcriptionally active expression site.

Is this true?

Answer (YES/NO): NO